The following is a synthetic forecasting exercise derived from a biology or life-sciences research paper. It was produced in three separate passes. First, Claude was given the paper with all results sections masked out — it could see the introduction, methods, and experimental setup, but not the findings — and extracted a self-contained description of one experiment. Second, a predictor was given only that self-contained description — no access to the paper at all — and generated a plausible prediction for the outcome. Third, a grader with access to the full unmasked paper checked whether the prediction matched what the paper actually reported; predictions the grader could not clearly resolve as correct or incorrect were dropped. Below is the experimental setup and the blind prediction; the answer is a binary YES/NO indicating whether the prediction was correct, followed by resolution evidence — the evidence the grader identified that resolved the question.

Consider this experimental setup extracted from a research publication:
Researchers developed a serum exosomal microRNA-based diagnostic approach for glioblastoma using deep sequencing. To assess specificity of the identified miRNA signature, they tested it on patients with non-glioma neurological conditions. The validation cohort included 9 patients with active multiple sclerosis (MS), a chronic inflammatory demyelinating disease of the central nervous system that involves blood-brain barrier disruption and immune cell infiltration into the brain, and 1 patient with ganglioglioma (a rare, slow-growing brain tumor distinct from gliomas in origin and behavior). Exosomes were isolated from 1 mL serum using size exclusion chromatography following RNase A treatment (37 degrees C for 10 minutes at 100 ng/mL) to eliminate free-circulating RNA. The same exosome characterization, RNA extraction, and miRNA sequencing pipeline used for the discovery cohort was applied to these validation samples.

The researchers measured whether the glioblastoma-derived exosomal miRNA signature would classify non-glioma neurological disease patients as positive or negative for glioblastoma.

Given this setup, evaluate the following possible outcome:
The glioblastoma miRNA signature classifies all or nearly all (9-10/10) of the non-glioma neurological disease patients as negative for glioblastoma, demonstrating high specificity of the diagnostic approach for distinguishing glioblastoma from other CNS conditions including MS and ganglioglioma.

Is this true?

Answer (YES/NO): YES